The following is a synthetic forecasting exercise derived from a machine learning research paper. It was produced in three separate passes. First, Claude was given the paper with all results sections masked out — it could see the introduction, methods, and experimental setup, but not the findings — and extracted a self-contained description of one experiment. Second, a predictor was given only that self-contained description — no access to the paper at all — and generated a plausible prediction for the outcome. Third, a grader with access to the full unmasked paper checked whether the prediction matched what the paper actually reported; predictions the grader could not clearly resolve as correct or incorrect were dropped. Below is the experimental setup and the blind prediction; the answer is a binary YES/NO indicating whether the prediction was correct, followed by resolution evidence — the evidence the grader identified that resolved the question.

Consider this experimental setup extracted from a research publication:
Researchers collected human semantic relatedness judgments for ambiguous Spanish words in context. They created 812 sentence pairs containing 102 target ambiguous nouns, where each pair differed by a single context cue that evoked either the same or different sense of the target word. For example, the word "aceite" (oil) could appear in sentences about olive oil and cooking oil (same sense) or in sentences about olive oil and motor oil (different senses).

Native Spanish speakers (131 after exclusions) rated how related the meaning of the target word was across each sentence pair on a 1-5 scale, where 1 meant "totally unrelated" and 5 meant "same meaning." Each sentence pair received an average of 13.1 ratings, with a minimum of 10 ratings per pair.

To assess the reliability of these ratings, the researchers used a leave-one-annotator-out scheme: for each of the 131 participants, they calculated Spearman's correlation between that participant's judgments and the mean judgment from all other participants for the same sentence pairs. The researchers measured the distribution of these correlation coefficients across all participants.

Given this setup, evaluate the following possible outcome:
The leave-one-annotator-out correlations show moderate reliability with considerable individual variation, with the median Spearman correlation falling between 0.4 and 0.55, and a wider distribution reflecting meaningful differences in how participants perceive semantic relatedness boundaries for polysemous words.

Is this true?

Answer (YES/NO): NO